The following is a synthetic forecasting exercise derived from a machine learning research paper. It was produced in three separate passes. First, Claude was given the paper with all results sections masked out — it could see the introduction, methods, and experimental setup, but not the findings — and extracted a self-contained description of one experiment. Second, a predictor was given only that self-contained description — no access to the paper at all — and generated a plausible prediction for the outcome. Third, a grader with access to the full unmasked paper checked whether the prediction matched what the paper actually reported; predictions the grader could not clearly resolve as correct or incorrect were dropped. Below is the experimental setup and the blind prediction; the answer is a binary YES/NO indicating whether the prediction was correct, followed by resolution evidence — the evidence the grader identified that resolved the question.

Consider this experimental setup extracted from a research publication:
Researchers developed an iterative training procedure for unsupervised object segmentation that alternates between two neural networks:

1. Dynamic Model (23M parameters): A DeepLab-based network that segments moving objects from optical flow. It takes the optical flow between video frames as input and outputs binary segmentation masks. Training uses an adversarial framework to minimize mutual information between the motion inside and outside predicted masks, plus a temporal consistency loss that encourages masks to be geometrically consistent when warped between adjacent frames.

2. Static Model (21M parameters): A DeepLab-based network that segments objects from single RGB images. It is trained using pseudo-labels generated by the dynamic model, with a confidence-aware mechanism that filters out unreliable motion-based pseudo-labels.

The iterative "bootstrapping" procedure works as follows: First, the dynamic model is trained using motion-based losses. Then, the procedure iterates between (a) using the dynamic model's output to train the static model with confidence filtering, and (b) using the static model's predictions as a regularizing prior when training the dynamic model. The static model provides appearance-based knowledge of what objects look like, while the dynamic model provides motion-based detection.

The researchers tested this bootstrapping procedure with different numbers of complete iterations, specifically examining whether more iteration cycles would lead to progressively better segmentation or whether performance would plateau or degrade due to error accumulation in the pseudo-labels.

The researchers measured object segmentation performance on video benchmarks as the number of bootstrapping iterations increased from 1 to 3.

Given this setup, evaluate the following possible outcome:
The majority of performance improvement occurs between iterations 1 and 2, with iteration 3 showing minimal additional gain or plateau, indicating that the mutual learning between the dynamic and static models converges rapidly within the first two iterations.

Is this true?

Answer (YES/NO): YES